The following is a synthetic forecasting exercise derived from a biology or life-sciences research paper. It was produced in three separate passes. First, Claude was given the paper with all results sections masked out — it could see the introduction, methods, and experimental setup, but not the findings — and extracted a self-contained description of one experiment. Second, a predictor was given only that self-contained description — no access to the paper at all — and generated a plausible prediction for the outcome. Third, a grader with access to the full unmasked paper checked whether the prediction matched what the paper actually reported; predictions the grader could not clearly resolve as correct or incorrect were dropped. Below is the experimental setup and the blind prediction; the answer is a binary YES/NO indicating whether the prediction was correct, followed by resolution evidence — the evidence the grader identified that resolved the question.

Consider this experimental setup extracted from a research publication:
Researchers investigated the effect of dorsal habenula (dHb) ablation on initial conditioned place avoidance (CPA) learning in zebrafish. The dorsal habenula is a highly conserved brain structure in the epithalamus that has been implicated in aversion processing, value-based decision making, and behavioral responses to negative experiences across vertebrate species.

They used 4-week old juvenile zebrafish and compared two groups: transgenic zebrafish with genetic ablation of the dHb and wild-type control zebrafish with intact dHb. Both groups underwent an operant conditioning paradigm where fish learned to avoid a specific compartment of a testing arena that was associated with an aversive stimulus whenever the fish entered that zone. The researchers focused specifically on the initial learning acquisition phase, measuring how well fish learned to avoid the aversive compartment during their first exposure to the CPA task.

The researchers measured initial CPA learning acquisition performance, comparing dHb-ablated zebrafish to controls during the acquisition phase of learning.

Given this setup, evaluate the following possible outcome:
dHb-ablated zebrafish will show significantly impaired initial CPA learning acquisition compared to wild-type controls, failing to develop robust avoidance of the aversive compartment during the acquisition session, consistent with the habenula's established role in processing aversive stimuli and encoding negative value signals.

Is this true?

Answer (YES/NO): NO